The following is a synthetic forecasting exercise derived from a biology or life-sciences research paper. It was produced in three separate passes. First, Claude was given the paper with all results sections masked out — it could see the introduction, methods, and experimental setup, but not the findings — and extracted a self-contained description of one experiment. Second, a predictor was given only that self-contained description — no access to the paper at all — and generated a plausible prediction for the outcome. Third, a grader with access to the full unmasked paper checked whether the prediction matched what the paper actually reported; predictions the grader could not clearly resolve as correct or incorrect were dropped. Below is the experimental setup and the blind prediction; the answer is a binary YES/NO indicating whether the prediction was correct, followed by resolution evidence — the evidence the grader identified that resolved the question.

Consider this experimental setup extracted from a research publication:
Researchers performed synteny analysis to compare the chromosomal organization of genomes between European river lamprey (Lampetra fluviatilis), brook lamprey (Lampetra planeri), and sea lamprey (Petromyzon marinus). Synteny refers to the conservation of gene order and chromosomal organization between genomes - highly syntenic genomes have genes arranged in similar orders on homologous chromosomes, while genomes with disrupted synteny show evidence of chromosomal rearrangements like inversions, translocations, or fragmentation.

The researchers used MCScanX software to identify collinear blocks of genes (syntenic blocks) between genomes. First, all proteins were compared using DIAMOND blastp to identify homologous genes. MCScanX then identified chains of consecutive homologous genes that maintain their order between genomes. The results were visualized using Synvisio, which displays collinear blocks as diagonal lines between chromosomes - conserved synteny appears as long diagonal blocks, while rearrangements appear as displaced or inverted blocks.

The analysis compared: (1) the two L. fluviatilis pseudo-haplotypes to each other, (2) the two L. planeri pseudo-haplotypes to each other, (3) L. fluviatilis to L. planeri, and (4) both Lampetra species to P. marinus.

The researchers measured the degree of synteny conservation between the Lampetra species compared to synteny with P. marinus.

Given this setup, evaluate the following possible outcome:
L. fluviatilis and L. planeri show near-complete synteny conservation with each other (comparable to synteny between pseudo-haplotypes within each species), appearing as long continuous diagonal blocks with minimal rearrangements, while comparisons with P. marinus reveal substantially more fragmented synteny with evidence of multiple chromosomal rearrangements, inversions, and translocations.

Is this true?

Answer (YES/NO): YES